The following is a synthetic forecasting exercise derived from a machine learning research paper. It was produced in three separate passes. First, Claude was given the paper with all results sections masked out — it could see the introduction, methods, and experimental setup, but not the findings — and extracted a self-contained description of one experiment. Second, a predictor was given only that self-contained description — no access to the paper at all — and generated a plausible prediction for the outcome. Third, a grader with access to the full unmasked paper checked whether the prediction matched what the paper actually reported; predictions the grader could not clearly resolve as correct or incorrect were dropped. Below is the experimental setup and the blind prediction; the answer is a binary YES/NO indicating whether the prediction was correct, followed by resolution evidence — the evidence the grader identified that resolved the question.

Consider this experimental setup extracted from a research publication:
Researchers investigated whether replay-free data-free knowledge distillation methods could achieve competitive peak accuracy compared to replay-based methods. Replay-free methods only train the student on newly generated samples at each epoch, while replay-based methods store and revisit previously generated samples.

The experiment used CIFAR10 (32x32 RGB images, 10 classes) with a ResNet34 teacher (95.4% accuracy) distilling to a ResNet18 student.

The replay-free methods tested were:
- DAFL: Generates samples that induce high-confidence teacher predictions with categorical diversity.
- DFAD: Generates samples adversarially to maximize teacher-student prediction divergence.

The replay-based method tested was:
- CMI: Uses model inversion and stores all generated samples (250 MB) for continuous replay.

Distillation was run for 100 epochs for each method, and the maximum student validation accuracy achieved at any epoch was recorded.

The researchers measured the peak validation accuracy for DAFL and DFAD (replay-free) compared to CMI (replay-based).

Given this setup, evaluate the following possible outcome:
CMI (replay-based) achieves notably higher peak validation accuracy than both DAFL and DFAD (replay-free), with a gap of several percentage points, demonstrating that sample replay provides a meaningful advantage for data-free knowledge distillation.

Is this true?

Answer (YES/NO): NO